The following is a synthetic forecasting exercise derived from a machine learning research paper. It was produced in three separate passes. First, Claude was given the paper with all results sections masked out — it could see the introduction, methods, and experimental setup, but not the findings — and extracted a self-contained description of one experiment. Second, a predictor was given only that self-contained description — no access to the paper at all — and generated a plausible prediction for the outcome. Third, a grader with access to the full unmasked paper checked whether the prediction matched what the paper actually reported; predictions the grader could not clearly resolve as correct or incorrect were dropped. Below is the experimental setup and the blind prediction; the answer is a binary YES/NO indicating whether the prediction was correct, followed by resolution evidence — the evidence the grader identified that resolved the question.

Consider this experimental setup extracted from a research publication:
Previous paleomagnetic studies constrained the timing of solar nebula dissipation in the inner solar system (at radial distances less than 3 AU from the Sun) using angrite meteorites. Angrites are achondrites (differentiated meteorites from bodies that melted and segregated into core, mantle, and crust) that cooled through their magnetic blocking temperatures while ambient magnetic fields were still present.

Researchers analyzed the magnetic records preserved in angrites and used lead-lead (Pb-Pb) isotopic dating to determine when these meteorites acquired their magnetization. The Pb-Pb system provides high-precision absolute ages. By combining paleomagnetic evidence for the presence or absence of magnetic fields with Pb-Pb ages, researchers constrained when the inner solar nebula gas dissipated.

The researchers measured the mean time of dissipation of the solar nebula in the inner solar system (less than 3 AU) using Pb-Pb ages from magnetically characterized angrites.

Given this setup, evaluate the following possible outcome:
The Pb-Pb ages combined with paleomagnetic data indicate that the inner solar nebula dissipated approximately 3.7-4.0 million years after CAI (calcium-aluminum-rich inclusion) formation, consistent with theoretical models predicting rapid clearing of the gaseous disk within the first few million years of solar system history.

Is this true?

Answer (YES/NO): YES